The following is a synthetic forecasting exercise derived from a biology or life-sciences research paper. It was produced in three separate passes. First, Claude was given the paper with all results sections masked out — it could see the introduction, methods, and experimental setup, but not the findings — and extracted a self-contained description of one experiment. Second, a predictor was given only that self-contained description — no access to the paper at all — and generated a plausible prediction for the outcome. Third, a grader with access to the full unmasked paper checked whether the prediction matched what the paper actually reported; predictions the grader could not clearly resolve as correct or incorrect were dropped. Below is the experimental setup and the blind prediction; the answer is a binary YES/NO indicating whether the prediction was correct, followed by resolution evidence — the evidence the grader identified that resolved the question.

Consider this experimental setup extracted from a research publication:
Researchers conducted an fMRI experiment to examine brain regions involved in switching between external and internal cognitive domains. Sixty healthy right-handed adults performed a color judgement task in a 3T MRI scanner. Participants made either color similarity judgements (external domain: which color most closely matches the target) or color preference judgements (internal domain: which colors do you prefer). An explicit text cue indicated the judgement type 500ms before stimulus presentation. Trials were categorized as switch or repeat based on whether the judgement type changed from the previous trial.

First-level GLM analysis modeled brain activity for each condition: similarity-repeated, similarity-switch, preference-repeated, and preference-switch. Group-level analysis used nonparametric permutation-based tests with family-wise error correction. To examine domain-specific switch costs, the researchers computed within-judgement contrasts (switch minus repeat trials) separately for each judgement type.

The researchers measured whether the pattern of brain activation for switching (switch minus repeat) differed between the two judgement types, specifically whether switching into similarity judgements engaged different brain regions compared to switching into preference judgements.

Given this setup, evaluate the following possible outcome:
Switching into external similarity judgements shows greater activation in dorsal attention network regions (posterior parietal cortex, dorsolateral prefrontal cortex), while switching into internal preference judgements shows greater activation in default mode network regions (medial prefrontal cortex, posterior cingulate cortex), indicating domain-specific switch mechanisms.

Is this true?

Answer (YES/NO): NO